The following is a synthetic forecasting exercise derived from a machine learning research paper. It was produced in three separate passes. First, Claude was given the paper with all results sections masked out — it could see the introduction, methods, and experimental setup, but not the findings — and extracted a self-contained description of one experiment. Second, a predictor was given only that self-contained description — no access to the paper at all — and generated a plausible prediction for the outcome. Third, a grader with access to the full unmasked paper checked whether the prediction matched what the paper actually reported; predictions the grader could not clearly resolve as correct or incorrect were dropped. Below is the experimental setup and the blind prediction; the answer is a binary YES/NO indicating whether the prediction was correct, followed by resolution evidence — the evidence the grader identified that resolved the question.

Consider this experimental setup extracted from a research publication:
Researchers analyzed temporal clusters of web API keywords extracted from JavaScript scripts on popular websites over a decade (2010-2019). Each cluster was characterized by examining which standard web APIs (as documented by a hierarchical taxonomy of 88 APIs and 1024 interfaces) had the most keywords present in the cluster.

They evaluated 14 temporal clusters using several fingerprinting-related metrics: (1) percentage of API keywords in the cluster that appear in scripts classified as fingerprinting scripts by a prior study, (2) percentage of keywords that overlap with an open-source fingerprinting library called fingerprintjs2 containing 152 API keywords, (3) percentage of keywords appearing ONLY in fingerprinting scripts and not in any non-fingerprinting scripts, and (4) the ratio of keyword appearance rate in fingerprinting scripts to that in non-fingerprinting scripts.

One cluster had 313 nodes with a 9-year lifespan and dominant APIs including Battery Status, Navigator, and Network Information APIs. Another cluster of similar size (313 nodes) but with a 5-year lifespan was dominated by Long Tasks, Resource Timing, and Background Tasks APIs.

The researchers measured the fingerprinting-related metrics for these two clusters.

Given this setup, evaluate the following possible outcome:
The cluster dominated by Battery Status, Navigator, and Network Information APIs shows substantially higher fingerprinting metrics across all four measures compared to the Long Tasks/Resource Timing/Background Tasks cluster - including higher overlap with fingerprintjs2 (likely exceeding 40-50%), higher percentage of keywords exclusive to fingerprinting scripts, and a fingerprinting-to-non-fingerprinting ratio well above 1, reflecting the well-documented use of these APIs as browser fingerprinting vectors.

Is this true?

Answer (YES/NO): NO